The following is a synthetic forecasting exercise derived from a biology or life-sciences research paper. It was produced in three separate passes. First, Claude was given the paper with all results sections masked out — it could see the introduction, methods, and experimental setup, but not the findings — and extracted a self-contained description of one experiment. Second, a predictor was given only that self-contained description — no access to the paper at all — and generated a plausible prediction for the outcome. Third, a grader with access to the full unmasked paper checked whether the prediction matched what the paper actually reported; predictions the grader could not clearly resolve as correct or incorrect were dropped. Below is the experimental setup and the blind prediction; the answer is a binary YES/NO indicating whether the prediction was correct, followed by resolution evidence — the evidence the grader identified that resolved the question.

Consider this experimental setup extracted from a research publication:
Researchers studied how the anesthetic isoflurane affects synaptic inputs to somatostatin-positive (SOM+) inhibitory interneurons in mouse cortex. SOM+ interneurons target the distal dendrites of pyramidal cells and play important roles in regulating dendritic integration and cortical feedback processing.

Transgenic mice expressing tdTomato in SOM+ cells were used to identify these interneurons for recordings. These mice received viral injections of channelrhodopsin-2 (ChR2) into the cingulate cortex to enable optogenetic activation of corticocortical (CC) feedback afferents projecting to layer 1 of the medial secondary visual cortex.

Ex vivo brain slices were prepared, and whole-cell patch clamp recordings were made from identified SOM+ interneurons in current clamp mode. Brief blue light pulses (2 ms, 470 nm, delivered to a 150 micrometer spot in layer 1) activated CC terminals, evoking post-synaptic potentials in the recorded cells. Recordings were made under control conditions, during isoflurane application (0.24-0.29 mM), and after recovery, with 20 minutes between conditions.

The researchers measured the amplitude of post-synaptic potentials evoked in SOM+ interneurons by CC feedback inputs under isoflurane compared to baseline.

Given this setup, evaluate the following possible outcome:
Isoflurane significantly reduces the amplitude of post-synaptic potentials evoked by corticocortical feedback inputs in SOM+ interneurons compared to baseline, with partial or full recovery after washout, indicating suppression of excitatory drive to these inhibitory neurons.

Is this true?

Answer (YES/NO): YES